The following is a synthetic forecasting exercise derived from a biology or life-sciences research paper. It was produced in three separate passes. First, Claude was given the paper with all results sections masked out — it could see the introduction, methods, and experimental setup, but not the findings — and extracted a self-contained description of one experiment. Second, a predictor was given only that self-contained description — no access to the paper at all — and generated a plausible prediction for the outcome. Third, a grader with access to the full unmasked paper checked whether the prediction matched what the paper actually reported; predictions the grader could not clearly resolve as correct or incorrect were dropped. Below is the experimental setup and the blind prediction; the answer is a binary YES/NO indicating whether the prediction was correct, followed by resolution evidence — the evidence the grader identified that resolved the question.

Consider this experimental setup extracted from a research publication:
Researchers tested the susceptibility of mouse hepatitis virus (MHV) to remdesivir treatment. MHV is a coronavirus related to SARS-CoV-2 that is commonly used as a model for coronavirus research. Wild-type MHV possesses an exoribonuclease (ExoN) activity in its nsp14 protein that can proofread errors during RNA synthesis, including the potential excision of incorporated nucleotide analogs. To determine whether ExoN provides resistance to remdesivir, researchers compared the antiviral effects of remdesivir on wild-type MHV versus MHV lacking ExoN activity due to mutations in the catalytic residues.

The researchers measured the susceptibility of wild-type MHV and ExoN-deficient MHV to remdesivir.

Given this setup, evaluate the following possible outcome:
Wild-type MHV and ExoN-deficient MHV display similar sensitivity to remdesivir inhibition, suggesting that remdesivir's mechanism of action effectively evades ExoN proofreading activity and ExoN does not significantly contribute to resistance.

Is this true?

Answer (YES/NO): NO